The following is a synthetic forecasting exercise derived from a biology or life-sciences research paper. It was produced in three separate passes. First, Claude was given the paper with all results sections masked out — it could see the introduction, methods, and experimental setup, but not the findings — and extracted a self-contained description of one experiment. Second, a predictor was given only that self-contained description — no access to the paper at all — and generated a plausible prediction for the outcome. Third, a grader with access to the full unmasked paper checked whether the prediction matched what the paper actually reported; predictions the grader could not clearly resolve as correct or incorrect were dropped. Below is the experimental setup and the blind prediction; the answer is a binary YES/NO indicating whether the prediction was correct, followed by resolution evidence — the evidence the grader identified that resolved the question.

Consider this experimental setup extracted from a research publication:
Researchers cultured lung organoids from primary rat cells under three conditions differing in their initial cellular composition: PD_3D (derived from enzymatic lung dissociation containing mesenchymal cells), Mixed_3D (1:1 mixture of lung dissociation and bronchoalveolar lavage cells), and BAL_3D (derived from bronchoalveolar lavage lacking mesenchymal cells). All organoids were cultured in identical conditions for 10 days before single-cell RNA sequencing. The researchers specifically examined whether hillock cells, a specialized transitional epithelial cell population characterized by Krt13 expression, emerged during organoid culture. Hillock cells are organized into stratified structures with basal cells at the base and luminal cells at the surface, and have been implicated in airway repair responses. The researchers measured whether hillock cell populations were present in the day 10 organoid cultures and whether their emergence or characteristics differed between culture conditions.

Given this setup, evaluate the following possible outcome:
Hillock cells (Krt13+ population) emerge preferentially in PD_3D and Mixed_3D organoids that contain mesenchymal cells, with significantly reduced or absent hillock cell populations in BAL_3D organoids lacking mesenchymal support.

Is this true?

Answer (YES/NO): NO